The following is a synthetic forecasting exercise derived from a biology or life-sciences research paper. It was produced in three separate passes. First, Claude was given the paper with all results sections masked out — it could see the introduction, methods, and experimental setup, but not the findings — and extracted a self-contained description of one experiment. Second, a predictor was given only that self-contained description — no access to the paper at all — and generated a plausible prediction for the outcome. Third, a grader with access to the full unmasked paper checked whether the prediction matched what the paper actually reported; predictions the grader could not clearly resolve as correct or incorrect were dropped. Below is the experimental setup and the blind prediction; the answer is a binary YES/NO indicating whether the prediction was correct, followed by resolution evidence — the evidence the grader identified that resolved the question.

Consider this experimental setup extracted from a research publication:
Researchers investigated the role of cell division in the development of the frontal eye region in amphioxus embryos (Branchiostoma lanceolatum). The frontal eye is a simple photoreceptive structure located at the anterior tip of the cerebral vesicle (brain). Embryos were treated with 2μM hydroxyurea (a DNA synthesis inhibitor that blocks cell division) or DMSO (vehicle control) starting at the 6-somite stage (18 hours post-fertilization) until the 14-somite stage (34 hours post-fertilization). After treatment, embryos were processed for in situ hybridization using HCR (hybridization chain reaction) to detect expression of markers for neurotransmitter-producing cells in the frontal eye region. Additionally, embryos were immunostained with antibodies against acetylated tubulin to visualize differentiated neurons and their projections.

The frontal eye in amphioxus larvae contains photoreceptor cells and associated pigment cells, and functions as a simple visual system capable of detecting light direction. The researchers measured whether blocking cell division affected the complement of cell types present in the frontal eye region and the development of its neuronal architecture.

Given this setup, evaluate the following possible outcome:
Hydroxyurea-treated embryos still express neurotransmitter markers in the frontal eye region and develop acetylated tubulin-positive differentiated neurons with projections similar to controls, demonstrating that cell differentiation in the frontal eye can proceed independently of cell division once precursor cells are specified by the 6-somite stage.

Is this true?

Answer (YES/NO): NO